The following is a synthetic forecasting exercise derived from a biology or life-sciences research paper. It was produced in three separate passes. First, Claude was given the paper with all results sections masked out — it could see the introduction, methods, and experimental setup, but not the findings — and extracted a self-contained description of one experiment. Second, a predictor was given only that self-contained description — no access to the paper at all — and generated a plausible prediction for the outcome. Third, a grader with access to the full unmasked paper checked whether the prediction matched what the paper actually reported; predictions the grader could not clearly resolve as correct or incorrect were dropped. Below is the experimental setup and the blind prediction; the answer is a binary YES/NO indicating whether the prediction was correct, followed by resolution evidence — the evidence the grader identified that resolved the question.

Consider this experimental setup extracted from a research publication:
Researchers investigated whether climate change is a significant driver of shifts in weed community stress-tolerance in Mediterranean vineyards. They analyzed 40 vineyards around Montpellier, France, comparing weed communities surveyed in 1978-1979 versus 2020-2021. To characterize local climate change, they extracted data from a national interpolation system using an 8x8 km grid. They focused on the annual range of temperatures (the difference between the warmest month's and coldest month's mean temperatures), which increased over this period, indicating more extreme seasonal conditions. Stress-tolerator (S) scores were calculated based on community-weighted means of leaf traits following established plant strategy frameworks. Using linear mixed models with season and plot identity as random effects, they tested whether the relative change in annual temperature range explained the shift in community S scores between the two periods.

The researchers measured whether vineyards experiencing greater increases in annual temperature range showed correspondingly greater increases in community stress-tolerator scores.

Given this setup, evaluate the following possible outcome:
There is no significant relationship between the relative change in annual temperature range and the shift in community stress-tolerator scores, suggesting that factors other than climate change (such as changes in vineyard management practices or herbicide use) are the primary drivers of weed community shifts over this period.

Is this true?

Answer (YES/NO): NO